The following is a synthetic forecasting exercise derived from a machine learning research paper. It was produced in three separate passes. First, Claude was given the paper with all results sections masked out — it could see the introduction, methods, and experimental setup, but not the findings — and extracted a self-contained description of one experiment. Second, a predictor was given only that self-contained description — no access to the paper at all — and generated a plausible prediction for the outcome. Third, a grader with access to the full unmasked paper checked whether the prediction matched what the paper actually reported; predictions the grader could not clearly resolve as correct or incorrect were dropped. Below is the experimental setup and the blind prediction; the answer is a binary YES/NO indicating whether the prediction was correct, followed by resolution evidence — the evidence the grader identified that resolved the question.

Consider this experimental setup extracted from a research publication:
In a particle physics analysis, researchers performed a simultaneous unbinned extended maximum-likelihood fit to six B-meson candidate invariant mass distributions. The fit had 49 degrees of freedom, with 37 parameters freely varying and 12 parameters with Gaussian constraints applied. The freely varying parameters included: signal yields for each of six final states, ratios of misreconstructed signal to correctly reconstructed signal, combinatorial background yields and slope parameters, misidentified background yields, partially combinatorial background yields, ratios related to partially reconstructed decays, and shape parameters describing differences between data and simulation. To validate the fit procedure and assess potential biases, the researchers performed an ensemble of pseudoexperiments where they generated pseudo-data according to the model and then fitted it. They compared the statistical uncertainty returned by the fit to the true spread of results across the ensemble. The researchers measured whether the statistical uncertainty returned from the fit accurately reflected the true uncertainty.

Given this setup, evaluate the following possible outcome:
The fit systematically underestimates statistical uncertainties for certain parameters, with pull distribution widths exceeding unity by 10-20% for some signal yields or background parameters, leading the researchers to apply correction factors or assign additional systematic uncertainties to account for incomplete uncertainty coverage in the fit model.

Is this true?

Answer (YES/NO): NO